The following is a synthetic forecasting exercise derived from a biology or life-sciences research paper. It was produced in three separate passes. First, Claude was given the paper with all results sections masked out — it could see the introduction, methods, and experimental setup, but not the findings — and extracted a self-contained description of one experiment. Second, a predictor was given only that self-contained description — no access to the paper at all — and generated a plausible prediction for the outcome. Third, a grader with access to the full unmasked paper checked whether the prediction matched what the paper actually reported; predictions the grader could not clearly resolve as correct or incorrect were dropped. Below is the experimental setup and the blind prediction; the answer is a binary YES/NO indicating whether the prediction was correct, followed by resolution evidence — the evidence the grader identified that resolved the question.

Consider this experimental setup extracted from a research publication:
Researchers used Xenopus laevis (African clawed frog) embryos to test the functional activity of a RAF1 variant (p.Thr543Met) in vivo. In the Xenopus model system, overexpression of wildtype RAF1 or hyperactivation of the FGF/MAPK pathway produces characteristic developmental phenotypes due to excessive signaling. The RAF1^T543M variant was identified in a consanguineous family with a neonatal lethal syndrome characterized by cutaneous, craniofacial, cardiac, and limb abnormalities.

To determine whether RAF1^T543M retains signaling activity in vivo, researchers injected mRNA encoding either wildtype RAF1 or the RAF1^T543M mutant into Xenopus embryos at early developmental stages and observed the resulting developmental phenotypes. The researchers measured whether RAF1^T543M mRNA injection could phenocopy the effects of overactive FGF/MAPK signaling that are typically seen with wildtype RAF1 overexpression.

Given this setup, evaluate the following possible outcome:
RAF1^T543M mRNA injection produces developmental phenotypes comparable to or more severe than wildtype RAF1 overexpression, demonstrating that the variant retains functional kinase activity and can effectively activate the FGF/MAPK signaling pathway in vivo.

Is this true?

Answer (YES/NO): NO